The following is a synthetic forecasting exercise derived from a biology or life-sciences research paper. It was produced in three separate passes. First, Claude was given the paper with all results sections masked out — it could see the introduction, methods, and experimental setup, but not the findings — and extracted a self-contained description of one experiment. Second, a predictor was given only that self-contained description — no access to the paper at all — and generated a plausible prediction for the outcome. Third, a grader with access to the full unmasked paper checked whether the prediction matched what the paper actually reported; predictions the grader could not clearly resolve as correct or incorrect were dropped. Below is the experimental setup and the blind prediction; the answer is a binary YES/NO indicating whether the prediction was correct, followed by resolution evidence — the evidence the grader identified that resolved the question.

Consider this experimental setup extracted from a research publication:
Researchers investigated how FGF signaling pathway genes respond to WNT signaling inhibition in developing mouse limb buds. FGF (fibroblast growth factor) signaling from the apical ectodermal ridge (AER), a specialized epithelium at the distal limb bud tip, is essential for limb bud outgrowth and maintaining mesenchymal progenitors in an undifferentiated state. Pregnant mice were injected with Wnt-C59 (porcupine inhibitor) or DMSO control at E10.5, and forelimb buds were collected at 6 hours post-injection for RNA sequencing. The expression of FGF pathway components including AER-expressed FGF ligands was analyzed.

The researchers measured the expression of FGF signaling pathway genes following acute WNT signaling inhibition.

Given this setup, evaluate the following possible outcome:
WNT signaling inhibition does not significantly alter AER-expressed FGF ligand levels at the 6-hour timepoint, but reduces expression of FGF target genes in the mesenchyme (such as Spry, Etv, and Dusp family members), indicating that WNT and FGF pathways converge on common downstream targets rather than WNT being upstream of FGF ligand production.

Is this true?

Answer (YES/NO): NO